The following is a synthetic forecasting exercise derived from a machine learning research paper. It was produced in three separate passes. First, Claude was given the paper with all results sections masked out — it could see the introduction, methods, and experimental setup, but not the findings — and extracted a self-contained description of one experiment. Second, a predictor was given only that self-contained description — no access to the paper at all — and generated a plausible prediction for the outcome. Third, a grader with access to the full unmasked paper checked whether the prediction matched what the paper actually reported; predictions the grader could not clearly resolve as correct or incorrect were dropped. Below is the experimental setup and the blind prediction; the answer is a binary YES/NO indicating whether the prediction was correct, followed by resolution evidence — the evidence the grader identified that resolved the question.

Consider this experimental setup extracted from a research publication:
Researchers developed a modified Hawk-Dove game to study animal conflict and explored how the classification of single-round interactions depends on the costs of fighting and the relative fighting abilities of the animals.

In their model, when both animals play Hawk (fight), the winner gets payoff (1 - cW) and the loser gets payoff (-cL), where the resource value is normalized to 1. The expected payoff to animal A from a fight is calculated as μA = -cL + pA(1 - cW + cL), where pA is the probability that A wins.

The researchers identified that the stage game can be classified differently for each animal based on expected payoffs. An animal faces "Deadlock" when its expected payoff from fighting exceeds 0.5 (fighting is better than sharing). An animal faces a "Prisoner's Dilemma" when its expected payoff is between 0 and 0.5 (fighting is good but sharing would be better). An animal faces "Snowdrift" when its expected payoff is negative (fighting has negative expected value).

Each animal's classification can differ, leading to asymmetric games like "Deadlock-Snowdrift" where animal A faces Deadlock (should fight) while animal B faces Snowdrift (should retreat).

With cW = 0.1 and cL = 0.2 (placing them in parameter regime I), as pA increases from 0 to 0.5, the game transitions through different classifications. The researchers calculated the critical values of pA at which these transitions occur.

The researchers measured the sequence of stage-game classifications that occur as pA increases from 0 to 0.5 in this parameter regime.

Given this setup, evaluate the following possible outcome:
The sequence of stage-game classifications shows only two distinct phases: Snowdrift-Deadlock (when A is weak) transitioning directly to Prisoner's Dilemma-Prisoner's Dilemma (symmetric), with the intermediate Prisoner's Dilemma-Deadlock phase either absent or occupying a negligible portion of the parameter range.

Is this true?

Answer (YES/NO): NO